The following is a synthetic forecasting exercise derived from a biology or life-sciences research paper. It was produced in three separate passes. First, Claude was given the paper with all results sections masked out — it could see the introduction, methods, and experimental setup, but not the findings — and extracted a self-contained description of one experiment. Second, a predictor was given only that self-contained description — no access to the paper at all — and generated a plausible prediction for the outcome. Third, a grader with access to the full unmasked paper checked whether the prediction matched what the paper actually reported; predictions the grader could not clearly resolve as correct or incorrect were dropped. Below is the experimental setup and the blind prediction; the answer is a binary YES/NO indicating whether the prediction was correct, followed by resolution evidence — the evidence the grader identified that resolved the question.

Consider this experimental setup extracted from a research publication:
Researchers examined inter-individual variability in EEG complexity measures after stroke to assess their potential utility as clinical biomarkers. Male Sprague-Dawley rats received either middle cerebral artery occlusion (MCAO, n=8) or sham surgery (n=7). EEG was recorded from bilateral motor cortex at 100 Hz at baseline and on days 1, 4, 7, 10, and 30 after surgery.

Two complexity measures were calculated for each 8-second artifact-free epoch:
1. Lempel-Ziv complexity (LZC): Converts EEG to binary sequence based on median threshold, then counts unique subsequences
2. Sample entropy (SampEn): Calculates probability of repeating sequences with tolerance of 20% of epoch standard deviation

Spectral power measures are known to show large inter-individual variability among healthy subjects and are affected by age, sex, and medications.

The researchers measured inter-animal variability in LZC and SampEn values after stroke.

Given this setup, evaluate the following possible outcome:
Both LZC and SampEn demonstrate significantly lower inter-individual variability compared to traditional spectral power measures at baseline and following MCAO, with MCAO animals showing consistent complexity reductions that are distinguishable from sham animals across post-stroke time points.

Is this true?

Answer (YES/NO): NO